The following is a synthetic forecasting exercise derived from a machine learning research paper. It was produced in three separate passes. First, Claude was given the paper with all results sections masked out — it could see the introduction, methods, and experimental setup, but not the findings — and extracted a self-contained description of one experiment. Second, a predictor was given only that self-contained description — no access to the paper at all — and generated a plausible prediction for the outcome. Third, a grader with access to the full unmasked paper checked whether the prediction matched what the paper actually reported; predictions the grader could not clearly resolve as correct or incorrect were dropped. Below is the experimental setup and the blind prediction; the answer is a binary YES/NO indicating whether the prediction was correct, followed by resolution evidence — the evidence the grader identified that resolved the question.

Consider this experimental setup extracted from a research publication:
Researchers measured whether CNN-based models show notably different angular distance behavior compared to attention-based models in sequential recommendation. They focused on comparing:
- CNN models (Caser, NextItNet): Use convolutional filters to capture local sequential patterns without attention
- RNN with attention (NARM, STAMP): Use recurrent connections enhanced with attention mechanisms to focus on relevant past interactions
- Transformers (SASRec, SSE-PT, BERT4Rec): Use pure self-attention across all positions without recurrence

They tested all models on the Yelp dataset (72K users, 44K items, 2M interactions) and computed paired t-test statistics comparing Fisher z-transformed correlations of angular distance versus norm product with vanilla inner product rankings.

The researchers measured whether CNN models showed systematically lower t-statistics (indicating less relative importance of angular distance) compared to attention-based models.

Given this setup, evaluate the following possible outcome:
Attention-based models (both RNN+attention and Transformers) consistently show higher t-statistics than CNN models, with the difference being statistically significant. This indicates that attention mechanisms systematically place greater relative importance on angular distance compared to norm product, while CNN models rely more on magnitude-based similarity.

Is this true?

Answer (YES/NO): NO